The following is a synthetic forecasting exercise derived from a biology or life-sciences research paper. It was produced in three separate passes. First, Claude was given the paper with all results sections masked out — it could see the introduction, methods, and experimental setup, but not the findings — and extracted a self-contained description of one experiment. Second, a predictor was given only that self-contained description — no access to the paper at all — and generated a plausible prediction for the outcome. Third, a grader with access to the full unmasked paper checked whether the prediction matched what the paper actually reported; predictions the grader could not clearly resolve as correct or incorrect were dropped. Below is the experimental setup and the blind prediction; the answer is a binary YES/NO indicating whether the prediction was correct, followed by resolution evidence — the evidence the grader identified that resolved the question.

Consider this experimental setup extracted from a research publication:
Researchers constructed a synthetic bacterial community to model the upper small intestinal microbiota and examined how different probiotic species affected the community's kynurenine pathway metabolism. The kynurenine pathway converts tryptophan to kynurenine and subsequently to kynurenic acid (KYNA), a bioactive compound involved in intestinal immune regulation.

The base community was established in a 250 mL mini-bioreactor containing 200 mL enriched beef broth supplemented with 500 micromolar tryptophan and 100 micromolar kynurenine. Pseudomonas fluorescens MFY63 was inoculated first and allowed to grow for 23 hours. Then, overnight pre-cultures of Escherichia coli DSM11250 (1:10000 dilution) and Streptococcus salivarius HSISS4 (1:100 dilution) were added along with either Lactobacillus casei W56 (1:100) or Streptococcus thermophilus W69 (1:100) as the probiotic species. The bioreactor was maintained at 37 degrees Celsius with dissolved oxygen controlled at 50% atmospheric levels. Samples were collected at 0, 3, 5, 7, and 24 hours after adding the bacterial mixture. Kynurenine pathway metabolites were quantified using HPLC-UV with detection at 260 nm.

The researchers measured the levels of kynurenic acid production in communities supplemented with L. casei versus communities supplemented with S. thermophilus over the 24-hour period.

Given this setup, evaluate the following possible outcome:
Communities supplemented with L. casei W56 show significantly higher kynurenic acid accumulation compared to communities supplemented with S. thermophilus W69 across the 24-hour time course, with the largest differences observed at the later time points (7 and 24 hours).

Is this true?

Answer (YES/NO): YES